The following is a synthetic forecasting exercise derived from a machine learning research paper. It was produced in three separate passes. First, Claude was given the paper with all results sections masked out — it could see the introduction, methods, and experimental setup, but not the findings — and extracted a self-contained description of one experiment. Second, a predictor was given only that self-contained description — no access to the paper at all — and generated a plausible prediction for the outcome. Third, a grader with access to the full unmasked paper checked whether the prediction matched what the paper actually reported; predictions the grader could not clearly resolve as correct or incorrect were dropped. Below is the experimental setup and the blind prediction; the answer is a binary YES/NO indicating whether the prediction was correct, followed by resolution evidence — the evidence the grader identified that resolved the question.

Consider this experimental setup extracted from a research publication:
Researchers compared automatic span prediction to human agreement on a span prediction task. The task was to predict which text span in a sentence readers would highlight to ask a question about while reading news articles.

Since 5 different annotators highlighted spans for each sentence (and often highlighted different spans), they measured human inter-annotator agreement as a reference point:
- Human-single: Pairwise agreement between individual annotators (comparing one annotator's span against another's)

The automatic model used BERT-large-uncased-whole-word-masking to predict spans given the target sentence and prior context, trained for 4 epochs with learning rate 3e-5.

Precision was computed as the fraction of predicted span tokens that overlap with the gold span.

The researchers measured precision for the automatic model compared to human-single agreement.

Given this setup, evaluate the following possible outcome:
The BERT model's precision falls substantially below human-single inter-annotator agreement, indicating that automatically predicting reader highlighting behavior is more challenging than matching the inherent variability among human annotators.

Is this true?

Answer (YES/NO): NO